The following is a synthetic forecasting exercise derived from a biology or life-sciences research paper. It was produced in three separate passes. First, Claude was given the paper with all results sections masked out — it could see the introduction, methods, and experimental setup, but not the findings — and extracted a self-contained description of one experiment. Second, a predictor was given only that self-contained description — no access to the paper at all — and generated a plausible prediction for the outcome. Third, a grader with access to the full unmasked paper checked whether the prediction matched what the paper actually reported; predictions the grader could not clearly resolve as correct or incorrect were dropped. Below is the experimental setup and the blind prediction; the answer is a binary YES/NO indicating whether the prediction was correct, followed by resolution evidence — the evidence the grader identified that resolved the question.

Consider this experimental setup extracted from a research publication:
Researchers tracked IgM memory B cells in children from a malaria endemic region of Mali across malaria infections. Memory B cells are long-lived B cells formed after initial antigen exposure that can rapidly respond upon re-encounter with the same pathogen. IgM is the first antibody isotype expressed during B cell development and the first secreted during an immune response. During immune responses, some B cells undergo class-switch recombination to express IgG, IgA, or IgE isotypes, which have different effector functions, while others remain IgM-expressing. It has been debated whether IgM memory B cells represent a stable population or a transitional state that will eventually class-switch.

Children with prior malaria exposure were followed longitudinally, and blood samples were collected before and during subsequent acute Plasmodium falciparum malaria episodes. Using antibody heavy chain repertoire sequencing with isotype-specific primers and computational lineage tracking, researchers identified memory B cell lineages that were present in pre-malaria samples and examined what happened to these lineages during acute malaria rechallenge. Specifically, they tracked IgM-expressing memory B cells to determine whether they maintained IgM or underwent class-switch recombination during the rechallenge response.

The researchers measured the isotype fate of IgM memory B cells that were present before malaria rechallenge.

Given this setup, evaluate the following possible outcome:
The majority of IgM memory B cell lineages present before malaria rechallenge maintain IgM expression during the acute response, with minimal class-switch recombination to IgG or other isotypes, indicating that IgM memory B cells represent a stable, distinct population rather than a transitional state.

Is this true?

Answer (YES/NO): NO